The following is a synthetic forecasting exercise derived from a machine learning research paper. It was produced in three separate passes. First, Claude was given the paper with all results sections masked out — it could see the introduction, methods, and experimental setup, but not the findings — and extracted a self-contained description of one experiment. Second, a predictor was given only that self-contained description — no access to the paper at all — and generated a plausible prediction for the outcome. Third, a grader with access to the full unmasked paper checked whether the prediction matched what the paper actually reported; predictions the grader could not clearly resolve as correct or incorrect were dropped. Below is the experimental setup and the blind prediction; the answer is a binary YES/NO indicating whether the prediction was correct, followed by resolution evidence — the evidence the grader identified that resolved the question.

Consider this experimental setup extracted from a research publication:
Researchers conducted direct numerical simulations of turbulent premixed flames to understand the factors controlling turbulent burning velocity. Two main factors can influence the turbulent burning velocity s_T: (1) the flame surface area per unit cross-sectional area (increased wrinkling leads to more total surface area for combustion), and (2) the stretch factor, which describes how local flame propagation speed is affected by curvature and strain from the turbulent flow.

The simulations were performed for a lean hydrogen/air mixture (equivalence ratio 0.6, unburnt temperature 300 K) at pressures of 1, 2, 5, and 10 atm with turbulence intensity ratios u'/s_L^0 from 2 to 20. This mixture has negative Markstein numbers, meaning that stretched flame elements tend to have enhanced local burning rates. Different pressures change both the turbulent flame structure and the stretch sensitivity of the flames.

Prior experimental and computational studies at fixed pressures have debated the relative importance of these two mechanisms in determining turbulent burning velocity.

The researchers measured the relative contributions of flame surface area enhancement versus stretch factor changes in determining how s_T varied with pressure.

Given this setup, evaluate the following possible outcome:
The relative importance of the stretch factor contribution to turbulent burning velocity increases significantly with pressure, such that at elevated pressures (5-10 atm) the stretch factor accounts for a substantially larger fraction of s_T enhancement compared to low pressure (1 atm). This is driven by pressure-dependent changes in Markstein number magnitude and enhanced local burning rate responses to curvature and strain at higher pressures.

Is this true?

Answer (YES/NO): YES